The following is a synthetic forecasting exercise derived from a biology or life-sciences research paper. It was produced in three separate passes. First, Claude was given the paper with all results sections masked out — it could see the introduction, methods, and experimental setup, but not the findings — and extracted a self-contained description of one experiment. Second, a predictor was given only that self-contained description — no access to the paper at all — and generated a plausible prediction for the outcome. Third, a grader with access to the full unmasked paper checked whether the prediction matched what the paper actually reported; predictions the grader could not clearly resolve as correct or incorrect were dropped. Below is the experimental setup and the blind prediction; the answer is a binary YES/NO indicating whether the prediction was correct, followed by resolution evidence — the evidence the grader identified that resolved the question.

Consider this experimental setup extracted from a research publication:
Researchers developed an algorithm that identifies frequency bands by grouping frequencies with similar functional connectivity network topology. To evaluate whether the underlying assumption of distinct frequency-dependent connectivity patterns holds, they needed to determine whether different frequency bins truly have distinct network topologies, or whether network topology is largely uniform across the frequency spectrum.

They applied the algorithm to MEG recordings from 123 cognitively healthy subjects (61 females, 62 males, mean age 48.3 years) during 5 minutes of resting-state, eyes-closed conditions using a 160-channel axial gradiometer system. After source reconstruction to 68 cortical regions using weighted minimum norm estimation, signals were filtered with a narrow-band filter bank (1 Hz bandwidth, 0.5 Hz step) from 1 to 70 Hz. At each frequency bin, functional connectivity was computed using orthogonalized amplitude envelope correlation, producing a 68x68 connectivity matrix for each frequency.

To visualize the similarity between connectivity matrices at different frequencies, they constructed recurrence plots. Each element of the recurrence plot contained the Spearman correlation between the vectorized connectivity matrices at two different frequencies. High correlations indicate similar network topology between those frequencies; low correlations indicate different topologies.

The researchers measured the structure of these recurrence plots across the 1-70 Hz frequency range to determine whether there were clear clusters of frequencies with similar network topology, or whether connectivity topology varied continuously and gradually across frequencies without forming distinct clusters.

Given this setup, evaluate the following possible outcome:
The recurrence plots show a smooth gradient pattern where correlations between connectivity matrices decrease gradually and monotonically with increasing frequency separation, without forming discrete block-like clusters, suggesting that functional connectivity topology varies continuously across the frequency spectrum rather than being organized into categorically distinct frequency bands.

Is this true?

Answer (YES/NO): NO